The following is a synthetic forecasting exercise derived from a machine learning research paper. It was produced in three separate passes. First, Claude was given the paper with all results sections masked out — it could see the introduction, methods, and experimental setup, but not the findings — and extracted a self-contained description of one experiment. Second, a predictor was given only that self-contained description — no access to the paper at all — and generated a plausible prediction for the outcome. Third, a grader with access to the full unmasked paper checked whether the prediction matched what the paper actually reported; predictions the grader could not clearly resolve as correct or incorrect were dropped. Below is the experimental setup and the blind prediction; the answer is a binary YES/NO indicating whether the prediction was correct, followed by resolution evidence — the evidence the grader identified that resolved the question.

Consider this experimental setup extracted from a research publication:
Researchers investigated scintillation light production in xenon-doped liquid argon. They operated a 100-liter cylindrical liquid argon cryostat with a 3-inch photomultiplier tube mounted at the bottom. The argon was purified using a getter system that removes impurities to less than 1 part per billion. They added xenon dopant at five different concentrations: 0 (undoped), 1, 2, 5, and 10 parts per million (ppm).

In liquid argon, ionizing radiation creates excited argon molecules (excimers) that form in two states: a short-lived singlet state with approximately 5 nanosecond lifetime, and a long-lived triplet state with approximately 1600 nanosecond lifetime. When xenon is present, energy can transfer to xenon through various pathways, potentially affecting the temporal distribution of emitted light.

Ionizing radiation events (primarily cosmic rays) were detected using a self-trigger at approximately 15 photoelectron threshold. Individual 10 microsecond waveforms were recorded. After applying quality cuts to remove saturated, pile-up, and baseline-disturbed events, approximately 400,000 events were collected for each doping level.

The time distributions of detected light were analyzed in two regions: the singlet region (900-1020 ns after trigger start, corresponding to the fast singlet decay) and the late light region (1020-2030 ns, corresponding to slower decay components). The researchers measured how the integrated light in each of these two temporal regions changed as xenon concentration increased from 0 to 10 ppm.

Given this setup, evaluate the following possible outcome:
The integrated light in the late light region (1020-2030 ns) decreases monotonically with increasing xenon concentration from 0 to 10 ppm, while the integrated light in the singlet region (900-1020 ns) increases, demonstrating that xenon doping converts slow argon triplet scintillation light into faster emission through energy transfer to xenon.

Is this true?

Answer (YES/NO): NO